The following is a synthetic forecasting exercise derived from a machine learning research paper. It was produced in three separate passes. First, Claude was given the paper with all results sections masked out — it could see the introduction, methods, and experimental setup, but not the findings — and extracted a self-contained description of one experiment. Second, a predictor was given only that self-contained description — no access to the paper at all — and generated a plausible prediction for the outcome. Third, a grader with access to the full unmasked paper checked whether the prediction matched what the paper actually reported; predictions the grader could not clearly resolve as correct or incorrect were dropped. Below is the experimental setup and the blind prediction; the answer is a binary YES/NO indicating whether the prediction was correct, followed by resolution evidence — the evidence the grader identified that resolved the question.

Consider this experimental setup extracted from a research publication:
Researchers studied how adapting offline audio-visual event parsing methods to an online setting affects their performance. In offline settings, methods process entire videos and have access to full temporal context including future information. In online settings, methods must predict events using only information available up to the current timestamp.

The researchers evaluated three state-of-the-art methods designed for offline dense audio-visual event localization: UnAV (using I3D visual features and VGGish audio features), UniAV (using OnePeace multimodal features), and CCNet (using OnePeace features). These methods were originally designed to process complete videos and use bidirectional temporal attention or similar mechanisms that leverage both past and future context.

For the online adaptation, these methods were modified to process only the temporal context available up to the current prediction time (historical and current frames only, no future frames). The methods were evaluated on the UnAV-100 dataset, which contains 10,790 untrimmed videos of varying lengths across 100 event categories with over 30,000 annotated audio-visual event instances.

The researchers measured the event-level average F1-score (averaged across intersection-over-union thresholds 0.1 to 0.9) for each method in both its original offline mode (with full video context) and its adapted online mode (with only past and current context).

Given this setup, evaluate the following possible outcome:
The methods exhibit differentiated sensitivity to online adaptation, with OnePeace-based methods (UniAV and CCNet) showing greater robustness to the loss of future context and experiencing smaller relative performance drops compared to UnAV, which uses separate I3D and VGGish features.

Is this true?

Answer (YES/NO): NO